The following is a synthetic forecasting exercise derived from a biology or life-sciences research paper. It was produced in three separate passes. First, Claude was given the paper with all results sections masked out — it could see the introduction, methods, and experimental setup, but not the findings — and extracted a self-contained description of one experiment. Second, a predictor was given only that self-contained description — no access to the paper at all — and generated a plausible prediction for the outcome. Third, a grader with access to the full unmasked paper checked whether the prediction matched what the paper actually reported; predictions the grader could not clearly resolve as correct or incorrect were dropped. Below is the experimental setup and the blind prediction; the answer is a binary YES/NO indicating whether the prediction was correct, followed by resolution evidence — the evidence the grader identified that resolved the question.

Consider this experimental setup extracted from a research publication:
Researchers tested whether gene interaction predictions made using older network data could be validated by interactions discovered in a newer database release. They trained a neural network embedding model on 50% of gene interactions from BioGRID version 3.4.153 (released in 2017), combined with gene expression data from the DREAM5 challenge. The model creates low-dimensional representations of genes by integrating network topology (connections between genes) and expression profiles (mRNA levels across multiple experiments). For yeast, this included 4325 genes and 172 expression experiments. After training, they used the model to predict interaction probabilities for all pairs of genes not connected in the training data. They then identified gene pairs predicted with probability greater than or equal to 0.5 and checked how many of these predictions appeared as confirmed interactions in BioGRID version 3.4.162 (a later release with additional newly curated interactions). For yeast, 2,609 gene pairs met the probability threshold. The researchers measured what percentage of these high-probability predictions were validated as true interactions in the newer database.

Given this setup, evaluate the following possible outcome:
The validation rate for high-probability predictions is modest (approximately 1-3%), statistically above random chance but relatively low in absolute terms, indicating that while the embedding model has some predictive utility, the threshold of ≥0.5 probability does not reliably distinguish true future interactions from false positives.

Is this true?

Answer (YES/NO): NO